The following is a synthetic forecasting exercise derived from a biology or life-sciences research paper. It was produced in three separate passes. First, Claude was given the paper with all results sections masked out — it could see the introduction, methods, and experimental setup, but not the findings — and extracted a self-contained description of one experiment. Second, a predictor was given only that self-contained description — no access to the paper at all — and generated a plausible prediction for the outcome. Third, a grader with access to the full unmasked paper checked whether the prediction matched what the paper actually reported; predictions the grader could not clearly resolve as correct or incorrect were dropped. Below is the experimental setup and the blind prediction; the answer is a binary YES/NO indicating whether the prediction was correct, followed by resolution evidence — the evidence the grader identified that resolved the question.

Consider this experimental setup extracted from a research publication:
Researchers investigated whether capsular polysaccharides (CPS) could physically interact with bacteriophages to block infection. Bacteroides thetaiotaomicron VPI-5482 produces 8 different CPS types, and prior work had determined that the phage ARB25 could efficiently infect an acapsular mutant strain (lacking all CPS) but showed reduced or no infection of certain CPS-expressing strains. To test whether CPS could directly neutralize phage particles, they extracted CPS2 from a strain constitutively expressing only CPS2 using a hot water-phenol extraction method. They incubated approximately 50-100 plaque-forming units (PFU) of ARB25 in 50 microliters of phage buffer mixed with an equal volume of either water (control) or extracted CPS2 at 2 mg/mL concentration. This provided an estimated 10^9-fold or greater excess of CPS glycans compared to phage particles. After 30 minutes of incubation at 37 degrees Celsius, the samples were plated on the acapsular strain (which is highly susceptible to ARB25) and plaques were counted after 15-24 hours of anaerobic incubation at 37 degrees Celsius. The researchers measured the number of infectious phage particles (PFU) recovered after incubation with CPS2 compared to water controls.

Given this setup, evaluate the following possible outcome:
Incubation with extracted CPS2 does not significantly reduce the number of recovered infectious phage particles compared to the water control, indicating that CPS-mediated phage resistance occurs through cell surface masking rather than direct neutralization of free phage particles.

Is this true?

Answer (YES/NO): YES